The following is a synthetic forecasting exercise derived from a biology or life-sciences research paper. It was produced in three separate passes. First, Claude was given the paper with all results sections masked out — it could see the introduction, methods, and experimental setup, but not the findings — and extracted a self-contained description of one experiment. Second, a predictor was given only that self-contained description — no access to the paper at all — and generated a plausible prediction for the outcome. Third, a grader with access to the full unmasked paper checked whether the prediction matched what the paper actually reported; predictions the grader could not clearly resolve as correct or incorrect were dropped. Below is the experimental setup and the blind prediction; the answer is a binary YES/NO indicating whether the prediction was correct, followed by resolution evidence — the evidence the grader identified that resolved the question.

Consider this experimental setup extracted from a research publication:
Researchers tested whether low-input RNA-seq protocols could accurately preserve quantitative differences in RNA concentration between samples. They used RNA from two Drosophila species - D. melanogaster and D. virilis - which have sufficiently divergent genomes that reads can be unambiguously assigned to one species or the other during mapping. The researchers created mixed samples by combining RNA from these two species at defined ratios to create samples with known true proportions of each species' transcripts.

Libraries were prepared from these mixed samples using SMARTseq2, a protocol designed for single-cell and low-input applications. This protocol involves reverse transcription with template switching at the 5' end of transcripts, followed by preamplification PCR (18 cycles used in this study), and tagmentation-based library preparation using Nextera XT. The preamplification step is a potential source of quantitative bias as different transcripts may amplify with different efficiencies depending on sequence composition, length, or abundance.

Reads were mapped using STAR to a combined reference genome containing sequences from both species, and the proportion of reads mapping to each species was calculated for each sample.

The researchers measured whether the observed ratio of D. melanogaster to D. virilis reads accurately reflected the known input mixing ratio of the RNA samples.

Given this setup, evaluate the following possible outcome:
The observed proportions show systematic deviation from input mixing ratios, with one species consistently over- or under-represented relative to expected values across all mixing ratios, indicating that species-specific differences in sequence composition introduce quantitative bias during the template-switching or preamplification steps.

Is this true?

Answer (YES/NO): NO